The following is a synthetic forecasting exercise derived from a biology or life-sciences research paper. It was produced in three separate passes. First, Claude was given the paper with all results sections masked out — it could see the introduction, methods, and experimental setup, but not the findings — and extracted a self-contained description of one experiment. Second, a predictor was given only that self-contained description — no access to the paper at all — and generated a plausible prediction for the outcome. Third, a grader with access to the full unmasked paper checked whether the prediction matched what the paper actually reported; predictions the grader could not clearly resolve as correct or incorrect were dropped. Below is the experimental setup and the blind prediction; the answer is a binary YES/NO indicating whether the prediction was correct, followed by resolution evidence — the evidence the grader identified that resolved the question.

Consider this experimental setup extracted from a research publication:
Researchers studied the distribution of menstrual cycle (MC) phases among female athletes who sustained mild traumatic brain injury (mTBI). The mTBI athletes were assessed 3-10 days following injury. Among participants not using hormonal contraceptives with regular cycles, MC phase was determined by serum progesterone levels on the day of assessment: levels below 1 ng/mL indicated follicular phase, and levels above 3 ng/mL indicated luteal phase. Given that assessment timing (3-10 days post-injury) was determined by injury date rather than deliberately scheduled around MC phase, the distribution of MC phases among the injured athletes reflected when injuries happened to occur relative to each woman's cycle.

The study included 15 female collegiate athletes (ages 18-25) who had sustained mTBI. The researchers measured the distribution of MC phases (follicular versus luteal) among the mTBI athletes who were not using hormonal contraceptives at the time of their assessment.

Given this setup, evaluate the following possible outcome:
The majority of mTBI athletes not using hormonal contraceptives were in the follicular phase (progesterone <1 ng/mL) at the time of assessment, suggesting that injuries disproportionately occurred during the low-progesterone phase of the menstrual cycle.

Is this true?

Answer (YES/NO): YES